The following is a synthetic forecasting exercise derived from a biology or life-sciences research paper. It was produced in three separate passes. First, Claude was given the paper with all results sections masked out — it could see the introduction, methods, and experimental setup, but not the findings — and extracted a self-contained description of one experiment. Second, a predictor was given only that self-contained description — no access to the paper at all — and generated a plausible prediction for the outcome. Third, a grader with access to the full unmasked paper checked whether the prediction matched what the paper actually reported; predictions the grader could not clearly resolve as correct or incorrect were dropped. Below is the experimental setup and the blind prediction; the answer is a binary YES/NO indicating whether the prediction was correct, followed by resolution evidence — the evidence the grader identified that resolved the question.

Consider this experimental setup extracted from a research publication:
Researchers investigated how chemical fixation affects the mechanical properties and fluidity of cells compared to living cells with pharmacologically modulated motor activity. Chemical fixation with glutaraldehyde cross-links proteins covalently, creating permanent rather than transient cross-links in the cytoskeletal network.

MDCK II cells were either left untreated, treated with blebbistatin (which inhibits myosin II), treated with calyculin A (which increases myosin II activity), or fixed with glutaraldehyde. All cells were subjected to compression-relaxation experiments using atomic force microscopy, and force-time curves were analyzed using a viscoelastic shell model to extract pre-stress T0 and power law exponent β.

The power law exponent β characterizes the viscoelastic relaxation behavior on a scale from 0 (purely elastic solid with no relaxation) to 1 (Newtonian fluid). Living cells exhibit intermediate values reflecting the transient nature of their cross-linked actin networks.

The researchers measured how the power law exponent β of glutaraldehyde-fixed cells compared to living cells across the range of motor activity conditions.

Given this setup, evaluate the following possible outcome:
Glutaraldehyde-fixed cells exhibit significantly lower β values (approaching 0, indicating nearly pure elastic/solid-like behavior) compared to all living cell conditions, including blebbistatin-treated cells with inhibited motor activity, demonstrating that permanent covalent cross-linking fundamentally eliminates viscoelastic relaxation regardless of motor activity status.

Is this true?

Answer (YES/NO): YES